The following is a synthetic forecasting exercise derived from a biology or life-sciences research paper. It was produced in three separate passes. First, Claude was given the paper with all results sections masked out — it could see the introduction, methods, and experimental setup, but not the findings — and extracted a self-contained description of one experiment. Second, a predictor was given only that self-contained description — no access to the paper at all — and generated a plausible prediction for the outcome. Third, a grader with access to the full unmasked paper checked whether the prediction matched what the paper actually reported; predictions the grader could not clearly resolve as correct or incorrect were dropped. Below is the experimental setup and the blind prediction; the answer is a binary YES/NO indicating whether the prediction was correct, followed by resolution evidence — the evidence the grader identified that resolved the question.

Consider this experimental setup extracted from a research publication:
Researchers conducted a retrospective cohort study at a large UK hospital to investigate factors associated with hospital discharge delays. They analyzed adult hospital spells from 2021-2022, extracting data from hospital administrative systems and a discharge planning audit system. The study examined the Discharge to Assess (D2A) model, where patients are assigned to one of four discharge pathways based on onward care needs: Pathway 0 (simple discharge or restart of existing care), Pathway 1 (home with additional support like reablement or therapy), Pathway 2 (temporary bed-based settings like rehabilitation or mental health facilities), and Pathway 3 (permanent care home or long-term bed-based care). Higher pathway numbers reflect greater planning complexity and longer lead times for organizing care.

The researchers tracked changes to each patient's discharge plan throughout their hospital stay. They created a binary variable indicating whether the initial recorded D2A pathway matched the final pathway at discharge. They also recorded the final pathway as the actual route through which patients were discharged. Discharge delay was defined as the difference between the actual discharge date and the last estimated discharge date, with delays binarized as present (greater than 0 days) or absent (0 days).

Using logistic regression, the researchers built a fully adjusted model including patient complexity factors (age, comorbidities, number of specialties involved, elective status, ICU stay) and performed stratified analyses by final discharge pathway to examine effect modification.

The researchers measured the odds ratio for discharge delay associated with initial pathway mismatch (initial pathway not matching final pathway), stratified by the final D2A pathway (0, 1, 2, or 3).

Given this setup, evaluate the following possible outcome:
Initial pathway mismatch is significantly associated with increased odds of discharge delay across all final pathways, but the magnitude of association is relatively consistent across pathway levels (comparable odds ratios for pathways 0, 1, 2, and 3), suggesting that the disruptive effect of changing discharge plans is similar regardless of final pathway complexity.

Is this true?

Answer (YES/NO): NO